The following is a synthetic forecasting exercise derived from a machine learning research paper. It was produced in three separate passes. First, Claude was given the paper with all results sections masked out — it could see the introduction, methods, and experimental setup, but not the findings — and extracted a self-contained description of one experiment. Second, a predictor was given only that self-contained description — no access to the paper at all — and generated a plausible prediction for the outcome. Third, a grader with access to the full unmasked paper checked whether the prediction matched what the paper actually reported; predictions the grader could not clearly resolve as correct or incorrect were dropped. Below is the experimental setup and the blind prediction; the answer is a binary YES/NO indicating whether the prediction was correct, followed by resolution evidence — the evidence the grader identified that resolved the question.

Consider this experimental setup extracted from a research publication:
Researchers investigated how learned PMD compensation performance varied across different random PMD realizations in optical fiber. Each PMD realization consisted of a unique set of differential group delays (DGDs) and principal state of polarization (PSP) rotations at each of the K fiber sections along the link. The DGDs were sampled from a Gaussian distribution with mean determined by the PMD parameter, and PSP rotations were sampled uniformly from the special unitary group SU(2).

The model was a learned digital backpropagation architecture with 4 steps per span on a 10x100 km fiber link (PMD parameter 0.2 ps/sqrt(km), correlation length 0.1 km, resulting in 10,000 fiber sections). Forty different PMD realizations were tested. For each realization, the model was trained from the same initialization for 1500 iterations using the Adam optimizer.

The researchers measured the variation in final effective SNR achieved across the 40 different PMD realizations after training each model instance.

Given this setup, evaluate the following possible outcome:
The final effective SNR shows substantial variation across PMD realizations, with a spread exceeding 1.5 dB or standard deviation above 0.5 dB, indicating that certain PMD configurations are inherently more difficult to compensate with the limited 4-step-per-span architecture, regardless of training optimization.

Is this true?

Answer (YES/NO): NO